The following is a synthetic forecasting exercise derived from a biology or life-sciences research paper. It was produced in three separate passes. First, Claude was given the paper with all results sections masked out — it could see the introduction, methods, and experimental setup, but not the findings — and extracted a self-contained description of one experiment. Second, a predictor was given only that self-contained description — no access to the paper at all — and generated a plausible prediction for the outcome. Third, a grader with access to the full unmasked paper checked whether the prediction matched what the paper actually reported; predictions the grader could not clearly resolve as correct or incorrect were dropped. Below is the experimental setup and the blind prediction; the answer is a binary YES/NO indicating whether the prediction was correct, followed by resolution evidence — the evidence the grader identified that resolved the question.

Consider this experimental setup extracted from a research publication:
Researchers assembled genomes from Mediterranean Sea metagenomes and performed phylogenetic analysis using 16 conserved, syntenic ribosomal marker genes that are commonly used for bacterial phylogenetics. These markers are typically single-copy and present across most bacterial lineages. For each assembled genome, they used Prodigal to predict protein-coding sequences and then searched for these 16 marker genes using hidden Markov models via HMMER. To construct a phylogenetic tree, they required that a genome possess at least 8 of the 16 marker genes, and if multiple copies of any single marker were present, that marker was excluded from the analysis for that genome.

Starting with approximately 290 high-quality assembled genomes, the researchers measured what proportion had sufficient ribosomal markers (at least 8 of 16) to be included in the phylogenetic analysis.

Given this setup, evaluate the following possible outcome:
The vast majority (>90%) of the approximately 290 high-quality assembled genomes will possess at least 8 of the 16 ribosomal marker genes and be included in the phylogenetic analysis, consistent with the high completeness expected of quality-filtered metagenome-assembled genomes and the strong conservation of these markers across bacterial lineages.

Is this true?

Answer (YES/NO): NO